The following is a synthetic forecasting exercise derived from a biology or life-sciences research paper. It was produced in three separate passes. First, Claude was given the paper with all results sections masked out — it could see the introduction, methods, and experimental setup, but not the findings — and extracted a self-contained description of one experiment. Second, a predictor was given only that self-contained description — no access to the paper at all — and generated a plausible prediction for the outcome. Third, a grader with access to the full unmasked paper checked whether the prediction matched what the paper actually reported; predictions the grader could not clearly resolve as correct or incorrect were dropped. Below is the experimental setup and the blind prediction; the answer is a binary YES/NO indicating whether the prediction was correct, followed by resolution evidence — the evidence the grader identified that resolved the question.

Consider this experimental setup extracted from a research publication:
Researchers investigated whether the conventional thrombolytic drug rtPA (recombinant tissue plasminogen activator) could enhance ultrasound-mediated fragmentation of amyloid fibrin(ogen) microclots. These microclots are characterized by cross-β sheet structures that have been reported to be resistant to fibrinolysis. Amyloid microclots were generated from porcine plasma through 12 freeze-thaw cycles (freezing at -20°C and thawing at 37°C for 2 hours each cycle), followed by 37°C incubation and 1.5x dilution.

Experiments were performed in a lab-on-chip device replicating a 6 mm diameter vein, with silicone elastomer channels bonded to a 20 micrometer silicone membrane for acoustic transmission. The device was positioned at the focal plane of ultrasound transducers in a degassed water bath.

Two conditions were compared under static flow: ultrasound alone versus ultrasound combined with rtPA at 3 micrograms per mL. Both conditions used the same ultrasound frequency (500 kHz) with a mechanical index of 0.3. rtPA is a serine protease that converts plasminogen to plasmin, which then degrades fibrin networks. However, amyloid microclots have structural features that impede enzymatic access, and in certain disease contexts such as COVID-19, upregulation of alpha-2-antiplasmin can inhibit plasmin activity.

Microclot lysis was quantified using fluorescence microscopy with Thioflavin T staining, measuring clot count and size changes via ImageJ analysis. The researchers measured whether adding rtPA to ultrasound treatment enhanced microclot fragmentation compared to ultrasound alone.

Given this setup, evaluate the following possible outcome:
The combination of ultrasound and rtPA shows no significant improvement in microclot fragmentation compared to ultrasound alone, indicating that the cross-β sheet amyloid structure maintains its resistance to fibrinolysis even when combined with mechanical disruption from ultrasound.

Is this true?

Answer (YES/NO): YES